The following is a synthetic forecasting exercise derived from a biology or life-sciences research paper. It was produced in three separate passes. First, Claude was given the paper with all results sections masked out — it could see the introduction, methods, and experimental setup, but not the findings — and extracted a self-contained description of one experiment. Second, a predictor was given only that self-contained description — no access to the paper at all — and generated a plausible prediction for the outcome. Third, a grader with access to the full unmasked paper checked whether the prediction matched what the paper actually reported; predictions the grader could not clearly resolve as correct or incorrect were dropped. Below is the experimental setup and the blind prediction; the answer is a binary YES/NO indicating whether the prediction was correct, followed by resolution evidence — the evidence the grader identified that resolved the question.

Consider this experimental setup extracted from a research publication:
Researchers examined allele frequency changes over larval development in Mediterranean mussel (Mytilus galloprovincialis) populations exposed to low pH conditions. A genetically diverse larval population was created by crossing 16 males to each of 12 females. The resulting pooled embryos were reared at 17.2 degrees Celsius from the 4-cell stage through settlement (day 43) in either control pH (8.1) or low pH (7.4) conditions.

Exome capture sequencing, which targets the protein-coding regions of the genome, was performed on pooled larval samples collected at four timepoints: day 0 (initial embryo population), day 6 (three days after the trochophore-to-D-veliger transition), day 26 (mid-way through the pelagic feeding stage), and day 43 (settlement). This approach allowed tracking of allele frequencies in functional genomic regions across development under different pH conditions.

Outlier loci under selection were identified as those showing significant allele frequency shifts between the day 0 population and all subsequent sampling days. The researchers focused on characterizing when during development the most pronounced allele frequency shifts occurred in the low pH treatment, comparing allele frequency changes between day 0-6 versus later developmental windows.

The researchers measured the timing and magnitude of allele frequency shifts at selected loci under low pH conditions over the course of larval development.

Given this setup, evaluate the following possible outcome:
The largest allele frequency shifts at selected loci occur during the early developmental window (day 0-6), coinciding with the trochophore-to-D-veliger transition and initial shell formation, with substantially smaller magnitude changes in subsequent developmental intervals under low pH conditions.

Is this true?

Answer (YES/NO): YES